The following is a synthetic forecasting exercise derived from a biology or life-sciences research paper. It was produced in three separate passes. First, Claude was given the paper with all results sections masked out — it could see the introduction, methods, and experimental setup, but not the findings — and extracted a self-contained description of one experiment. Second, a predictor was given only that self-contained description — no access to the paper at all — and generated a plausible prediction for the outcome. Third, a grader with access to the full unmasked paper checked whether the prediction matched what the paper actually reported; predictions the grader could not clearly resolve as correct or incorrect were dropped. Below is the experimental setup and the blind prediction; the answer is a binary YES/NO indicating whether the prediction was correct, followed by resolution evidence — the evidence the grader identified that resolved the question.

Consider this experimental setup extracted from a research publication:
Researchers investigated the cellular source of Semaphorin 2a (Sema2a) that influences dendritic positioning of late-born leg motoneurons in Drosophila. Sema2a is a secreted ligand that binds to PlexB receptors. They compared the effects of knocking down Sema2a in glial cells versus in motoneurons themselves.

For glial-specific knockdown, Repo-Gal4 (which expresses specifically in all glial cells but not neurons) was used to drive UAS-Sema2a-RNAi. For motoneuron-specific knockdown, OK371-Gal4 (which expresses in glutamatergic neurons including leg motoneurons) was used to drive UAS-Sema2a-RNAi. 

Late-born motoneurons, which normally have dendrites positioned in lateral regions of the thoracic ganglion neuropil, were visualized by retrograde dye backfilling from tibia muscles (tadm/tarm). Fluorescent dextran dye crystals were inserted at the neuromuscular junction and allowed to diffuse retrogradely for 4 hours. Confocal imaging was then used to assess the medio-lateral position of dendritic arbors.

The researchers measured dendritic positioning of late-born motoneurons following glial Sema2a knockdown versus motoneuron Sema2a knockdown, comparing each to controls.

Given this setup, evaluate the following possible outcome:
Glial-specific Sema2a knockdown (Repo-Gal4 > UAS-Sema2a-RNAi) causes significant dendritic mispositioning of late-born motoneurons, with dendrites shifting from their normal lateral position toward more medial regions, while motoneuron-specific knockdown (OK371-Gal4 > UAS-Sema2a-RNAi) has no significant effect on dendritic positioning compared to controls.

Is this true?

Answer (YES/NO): YES